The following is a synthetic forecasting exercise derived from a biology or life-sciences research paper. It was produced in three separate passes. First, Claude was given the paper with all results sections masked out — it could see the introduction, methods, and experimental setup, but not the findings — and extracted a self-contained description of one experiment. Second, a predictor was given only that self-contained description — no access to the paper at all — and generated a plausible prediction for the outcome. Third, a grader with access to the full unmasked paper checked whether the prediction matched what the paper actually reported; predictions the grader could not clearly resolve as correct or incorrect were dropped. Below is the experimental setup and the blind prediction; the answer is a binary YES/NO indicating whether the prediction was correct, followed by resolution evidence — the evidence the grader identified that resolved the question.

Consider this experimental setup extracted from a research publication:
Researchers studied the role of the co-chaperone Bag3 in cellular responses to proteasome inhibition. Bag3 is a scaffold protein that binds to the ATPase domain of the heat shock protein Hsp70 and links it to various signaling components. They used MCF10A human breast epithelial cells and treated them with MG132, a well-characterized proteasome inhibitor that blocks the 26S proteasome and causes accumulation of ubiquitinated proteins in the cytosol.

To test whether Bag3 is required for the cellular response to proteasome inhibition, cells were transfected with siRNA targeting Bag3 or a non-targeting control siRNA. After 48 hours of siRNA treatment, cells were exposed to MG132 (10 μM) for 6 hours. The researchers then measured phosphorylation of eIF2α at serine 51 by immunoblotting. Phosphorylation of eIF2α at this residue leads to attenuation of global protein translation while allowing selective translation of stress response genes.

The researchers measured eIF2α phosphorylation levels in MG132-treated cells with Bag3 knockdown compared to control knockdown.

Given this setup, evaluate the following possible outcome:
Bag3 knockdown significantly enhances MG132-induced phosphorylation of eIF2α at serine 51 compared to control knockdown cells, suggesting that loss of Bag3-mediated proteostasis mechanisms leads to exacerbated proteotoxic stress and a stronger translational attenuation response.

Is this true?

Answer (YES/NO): NO